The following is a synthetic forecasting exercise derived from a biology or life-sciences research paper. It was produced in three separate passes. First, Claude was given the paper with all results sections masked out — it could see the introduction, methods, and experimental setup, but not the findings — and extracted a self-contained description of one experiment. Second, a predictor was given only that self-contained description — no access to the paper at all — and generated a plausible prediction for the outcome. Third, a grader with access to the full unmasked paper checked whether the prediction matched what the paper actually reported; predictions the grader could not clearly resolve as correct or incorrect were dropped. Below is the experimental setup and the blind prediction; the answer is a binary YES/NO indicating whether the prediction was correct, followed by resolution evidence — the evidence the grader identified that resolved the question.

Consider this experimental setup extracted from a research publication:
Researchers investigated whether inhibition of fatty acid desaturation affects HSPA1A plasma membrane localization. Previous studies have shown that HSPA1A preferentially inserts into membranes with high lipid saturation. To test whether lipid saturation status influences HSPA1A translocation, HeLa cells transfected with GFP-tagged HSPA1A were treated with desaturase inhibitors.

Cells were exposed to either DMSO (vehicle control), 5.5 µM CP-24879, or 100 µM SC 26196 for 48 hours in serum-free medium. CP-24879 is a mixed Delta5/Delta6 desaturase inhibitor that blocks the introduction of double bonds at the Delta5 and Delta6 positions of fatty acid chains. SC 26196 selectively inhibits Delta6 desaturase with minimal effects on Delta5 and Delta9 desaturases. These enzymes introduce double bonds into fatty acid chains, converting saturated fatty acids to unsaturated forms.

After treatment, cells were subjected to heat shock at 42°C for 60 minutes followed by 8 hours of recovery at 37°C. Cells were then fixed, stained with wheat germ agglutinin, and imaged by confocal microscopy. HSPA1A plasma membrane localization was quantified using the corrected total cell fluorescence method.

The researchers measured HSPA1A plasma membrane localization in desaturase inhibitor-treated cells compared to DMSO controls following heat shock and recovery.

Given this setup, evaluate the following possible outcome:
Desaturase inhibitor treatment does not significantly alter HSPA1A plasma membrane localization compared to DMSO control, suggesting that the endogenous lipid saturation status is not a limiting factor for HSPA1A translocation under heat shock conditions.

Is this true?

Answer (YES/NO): YES